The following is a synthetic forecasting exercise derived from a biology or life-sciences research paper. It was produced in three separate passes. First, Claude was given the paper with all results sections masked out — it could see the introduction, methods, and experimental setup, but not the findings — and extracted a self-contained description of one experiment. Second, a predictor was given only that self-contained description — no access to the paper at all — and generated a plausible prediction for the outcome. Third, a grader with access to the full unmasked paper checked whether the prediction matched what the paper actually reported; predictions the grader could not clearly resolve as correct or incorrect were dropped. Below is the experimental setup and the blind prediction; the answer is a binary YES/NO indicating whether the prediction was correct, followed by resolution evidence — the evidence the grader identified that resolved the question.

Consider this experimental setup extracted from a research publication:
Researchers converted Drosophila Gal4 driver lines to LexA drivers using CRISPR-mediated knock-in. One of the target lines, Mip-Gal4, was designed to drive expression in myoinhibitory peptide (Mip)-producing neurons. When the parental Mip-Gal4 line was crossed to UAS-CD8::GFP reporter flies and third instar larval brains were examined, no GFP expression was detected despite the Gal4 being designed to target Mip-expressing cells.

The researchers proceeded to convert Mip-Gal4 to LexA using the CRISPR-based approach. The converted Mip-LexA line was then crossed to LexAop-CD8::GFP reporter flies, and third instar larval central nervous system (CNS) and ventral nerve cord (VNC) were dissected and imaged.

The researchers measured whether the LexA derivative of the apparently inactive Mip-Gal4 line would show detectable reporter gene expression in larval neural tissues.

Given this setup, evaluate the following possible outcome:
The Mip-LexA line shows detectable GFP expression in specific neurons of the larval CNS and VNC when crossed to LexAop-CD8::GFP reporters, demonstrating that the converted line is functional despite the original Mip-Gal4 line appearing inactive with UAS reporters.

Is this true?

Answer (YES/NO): YES